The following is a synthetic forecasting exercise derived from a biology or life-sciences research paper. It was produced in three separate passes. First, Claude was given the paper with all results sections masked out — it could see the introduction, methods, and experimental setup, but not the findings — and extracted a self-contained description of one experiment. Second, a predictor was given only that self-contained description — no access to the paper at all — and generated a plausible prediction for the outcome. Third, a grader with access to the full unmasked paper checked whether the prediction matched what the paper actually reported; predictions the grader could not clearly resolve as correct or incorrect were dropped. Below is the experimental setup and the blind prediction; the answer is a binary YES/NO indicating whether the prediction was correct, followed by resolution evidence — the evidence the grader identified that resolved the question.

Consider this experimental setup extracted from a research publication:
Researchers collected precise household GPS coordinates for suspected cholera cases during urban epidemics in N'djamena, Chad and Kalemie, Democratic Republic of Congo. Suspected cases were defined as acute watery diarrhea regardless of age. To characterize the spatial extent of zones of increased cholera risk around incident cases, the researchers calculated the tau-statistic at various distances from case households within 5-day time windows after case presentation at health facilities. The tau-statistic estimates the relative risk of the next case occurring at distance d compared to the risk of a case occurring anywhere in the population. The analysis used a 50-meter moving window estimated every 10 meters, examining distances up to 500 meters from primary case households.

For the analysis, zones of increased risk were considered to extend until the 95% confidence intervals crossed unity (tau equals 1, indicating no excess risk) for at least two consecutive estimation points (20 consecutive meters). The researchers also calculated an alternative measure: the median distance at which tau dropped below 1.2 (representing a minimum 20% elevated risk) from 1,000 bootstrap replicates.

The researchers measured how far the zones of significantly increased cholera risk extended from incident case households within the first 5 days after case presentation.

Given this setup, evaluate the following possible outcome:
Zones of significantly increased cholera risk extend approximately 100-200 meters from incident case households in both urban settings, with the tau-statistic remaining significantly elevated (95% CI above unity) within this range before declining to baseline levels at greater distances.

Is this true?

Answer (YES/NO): NO